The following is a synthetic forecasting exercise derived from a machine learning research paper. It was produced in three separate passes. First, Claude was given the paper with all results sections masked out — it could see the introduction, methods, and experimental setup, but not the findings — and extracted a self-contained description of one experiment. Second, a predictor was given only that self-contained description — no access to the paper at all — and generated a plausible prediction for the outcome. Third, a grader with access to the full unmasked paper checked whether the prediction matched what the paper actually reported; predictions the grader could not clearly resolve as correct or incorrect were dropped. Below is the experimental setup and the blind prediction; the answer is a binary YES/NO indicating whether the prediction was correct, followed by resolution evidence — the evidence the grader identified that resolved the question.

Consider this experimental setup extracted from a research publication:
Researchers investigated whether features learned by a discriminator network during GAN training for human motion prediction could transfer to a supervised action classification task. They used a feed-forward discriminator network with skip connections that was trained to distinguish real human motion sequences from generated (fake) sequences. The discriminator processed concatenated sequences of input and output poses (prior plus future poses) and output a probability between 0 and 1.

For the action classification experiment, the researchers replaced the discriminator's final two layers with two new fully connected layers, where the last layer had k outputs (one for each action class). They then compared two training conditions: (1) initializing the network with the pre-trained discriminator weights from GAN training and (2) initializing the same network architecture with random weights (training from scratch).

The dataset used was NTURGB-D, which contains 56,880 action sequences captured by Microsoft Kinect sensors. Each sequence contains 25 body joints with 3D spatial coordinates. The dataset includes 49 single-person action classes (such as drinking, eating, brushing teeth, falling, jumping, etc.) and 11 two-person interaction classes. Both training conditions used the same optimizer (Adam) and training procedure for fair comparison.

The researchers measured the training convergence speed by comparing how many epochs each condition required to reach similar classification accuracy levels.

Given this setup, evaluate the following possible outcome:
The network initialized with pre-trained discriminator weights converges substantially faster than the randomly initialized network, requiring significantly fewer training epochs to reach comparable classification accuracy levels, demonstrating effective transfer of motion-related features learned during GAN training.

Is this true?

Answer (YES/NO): YES